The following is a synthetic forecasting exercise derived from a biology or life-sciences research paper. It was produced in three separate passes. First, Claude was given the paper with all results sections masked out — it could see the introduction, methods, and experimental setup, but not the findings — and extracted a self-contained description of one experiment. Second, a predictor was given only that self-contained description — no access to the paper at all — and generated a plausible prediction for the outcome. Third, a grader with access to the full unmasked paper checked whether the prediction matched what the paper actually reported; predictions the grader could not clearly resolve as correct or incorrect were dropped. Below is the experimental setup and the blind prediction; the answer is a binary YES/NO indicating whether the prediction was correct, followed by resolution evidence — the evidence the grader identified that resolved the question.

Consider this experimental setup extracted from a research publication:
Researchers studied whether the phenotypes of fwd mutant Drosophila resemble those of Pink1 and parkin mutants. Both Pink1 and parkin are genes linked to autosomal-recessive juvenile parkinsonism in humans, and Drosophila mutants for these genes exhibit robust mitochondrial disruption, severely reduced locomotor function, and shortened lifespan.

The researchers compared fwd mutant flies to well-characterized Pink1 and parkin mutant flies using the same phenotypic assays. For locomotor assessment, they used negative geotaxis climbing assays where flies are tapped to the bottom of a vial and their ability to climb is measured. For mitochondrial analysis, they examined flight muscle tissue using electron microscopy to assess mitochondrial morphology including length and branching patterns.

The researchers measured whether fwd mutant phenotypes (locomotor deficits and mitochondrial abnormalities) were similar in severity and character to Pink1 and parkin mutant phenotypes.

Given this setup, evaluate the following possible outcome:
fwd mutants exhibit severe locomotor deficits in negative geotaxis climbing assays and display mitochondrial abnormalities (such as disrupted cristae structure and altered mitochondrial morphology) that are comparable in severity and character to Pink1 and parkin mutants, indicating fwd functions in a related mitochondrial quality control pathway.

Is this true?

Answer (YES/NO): NO